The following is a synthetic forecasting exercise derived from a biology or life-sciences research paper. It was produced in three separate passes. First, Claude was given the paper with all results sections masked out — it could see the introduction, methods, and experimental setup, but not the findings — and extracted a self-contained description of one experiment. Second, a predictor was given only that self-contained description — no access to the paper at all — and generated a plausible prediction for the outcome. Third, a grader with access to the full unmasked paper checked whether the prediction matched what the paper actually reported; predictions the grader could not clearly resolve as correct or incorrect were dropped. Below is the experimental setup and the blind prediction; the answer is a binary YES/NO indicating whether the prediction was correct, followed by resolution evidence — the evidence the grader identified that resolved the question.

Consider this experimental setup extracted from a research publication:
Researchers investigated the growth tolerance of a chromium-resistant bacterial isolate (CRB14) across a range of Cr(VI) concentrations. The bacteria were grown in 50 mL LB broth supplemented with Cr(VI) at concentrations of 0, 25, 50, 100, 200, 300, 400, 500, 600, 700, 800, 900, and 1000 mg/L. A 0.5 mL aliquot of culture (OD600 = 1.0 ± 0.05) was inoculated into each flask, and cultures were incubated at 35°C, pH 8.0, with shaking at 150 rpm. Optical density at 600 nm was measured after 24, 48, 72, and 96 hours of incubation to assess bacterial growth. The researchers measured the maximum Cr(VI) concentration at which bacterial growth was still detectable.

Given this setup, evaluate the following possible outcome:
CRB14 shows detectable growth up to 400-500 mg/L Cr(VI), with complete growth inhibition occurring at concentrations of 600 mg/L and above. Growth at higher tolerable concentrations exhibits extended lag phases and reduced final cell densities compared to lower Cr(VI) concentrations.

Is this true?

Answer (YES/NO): NO